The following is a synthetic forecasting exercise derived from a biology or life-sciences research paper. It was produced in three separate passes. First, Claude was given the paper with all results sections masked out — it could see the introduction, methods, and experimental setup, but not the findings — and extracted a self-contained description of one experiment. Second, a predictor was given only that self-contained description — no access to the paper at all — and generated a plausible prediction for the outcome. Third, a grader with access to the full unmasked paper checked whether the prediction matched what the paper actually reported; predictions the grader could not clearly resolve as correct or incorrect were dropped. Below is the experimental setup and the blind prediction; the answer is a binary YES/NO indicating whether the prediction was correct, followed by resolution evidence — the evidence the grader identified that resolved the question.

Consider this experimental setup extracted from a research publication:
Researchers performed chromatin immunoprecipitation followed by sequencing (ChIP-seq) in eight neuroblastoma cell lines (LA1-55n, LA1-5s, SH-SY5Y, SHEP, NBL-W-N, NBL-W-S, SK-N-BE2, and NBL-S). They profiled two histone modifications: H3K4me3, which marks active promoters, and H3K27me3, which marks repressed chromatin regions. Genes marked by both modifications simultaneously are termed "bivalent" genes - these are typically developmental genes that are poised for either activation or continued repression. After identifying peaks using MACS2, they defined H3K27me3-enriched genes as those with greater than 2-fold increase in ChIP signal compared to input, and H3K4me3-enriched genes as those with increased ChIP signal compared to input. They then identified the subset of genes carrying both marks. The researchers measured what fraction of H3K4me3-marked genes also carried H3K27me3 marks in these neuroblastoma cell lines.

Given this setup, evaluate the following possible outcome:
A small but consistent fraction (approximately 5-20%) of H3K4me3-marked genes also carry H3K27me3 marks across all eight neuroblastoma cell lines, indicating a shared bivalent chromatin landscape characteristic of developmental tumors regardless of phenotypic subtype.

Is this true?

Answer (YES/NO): NO